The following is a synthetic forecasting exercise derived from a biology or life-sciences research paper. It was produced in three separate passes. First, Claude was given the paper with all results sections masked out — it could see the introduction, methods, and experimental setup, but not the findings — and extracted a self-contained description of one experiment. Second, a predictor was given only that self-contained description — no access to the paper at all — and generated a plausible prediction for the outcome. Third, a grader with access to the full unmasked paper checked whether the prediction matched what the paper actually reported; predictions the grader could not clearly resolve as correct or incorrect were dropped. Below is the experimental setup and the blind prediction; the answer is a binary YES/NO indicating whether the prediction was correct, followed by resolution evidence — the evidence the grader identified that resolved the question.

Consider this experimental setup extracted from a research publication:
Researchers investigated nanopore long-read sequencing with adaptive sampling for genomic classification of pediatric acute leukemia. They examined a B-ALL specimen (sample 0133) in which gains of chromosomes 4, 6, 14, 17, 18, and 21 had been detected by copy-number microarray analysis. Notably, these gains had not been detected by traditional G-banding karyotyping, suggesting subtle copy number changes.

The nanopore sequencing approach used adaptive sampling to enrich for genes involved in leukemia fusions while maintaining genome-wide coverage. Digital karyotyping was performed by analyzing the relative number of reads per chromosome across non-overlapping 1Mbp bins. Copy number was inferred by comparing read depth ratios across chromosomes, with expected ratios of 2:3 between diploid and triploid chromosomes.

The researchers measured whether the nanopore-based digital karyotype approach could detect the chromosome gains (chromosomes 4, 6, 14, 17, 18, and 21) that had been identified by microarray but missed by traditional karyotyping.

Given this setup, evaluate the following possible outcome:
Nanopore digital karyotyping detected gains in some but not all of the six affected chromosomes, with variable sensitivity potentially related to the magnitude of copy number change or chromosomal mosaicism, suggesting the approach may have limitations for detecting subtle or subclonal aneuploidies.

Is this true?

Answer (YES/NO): NO